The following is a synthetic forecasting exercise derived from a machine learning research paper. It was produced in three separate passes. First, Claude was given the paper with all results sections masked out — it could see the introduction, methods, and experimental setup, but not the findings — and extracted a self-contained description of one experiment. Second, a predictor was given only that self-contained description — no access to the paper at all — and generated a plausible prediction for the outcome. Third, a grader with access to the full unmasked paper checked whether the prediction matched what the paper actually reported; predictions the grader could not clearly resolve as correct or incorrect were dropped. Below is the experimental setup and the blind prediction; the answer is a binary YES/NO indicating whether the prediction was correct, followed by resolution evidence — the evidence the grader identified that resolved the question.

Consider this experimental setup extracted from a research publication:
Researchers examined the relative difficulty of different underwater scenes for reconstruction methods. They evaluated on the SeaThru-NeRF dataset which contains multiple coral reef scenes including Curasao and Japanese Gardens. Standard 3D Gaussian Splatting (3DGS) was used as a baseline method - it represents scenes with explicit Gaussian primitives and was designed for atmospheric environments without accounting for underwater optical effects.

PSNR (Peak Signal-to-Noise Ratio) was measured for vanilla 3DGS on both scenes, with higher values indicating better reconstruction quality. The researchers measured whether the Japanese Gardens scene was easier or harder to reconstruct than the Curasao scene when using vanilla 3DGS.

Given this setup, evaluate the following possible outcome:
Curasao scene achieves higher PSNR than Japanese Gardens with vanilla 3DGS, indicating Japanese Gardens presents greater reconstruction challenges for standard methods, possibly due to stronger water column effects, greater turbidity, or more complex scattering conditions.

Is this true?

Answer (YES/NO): YES